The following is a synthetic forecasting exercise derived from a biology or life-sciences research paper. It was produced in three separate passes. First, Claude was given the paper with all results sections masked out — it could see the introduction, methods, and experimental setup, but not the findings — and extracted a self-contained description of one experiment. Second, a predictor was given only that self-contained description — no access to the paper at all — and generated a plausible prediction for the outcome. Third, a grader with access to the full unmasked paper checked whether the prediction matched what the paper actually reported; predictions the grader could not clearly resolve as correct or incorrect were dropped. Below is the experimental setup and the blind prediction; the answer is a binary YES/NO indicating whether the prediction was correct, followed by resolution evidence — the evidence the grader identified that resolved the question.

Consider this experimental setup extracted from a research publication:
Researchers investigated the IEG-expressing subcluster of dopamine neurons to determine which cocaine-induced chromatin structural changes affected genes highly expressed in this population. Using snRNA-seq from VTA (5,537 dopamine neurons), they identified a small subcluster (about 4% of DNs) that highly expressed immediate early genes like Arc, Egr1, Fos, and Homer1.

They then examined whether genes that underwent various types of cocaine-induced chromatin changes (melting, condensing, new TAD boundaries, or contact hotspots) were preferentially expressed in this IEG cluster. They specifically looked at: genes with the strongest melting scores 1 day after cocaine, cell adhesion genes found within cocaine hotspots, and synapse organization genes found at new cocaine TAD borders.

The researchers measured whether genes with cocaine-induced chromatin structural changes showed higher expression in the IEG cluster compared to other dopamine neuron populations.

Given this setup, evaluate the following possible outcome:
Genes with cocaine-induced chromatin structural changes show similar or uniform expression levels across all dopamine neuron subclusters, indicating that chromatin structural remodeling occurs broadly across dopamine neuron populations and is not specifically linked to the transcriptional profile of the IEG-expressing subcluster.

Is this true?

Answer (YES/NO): NO